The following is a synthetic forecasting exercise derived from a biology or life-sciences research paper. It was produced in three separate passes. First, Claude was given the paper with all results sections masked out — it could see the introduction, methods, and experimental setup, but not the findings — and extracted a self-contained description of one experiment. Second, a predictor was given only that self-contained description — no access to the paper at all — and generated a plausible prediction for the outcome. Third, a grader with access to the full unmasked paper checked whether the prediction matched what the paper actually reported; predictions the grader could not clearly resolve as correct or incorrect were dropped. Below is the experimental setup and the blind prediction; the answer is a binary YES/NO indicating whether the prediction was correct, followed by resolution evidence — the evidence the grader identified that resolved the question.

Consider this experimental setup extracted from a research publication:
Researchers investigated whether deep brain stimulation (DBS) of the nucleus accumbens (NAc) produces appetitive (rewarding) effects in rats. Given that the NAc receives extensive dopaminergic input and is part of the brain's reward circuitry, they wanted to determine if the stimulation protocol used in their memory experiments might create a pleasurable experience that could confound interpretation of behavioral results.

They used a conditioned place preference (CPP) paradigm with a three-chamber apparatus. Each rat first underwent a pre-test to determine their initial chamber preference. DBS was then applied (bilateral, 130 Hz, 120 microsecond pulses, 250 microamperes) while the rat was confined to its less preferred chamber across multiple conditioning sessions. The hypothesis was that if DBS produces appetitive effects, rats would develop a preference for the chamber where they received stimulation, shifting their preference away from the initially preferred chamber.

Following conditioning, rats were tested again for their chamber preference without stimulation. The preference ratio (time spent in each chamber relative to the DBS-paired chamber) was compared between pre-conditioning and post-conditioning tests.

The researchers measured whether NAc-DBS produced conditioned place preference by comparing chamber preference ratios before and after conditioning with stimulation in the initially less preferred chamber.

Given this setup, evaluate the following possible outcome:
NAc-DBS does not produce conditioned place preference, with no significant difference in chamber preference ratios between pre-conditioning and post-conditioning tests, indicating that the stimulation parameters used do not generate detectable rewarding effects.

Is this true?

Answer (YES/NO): YES